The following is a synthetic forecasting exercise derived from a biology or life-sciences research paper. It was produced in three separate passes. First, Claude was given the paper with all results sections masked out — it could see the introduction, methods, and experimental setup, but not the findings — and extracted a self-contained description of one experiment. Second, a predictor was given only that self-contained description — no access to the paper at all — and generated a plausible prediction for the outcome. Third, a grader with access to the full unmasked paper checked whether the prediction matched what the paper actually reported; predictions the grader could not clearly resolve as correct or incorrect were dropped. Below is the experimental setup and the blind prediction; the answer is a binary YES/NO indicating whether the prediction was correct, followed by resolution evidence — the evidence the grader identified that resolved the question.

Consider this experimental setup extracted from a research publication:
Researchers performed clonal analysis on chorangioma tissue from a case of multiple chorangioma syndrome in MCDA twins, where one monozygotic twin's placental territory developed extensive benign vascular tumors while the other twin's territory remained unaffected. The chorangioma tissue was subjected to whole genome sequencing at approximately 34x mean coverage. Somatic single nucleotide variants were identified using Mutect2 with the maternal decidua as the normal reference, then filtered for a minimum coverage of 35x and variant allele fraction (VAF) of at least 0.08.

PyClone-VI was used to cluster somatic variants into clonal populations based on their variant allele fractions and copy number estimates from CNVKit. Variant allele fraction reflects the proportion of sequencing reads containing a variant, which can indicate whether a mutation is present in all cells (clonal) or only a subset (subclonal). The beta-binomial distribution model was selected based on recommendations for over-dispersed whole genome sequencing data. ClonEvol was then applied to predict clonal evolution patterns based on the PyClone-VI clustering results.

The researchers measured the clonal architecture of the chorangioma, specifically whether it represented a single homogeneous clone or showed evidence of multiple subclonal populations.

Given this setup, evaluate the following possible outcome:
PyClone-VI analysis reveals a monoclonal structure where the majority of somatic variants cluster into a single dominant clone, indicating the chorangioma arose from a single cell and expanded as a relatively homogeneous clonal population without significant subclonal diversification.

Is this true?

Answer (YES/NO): NO